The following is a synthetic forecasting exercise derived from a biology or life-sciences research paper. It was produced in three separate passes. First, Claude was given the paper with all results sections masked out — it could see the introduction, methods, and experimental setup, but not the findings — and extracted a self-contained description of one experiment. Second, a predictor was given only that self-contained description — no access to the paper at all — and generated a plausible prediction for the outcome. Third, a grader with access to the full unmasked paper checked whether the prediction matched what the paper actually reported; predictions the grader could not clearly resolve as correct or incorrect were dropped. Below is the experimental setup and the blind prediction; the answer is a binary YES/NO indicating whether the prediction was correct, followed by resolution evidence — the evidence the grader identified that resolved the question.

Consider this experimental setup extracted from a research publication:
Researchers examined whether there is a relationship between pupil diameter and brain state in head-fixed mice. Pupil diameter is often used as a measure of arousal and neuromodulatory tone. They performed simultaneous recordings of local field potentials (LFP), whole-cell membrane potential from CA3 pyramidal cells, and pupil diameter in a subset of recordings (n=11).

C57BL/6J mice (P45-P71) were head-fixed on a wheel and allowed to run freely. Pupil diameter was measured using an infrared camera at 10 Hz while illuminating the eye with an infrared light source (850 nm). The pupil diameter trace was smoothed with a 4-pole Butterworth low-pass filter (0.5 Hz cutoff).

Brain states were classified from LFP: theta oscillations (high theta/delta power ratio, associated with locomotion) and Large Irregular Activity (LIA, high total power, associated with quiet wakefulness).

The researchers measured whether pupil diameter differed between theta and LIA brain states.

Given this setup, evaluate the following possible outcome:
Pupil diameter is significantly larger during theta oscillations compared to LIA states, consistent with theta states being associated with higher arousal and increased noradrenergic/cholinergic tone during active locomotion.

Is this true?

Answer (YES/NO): YES